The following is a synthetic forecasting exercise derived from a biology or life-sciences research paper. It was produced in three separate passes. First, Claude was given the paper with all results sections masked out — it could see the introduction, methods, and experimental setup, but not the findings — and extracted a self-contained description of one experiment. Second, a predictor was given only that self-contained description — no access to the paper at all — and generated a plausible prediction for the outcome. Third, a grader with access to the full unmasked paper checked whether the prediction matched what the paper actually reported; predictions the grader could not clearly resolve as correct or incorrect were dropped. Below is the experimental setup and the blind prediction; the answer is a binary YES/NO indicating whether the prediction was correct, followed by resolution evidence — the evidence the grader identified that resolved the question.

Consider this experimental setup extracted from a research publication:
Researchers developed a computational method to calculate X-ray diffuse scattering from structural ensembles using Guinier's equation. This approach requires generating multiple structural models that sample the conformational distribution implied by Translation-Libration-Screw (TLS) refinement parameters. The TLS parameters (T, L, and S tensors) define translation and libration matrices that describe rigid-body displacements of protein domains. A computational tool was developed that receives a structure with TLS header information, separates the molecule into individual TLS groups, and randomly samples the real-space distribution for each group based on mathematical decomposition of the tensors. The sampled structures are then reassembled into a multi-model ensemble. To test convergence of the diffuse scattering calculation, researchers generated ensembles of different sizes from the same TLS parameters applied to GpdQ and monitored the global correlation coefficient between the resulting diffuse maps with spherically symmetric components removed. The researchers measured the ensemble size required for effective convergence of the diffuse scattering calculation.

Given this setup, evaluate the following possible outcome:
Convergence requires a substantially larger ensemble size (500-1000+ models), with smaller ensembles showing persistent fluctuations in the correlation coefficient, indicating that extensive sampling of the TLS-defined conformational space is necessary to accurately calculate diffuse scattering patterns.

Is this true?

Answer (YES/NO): YES